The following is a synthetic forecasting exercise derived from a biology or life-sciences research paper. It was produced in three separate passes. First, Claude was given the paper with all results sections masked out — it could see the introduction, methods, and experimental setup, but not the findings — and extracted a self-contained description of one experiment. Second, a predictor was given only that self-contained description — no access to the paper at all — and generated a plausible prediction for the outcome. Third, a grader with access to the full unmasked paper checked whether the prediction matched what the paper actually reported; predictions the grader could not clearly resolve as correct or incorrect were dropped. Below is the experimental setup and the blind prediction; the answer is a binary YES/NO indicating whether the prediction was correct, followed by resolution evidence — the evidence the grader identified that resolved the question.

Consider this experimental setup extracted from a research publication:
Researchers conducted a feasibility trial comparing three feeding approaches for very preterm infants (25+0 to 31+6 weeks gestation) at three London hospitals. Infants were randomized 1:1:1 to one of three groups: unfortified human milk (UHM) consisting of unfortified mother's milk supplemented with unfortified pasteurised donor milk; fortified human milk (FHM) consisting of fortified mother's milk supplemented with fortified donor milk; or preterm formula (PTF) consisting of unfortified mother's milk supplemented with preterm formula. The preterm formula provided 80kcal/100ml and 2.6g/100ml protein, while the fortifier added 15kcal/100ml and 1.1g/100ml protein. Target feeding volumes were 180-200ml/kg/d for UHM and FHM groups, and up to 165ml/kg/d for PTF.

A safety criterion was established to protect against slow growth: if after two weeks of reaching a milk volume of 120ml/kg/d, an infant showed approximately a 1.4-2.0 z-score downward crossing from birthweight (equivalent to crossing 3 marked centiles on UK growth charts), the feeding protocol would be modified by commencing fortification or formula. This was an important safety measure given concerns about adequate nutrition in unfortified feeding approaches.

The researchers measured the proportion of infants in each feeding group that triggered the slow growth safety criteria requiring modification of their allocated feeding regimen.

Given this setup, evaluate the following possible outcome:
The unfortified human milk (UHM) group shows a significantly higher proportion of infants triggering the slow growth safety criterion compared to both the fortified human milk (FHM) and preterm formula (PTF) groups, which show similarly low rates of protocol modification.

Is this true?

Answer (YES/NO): NO